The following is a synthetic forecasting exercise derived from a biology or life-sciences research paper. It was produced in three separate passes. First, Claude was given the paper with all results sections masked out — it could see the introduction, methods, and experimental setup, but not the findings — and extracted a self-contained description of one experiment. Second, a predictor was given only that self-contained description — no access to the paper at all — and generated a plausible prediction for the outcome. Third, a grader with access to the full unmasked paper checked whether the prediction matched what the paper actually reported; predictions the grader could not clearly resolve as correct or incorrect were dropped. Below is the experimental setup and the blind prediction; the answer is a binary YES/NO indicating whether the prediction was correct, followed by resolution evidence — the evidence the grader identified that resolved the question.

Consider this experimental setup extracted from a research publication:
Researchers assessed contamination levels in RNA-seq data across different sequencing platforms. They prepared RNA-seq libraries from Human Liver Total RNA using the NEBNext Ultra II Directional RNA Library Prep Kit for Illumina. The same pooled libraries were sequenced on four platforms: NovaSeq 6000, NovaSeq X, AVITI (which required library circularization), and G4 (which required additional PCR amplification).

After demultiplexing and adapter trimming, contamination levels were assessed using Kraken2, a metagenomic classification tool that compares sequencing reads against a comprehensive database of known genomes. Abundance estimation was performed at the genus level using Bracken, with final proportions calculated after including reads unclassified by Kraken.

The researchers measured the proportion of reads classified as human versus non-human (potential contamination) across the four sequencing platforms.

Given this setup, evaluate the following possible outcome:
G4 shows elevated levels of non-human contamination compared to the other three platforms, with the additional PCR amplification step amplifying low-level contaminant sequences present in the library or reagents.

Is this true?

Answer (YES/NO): NO